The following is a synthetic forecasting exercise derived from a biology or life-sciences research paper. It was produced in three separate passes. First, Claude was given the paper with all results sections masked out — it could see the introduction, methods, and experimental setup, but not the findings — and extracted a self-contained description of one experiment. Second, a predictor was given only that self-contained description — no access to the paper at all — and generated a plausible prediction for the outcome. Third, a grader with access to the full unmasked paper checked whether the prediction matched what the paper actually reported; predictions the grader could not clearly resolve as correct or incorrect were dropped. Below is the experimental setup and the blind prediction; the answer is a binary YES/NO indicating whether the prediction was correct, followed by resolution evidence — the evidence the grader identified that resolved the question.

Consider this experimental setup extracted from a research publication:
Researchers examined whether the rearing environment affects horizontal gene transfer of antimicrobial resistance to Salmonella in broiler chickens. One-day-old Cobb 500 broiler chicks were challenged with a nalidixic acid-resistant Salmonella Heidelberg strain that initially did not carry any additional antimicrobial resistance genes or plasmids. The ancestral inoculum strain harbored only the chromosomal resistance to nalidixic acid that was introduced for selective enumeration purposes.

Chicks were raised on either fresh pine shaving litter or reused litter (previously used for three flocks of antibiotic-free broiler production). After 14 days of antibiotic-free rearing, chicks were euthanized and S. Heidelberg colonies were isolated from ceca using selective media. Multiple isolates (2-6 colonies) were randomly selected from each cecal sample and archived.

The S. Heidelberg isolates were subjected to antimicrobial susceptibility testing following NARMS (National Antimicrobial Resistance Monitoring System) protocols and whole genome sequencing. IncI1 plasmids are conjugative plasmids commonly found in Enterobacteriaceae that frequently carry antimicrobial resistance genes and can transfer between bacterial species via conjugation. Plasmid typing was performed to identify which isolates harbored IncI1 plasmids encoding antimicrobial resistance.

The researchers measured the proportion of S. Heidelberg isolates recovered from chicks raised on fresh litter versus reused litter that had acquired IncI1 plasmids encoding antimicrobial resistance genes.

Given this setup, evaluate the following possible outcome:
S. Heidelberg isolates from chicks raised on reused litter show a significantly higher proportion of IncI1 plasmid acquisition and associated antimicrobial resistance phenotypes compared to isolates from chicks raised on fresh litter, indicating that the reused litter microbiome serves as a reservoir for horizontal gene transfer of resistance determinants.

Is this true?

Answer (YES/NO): NO